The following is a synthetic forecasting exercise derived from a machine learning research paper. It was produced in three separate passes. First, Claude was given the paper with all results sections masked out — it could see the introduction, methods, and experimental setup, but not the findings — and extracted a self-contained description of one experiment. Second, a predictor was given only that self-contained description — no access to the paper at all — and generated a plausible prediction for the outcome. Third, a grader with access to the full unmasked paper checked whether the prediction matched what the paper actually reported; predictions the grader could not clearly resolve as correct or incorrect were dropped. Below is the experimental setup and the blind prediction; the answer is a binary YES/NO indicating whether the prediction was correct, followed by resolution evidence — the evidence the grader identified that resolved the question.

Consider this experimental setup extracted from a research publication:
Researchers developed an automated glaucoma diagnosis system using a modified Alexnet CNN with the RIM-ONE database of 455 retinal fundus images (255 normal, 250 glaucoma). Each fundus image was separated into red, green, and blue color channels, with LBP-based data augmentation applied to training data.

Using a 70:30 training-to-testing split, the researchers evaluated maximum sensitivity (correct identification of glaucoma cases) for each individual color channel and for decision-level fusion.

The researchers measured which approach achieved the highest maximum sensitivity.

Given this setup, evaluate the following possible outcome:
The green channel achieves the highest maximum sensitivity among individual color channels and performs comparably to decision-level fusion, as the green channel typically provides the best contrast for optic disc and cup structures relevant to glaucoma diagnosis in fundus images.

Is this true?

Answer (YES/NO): NO